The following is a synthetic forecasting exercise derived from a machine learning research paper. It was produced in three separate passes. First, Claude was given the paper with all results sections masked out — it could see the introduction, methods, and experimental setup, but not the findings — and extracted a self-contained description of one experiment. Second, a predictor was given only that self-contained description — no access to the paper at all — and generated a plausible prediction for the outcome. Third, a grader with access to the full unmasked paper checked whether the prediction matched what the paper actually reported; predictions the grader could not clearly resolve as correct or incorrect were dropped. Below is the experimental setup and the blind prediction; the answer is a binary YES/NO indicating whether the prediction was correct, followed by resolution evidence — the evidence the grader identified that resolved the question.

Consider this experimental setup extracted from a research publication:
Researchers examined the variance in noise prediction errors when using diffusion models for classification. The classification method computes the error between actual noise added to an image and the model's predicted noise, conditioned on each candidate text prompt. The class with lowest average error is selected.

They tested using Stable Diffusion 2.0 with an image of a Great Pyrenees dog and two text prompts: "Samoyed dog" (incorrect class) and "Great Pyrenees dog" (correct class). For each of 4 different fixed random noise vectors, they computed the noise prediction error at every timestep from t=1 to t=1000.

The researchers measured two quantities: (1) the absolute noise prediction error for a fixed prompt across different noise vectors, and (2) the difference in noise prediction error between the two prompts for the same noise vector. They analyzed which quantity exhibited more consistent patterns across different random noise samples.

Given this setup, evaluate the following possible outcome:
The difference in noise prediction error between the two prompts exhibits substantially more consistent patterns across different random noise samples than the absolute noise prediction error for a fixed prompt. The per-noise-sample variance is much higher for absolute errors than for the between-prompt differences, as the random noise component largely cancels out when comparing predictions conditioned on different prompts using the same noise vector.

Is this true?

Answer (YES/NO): YES